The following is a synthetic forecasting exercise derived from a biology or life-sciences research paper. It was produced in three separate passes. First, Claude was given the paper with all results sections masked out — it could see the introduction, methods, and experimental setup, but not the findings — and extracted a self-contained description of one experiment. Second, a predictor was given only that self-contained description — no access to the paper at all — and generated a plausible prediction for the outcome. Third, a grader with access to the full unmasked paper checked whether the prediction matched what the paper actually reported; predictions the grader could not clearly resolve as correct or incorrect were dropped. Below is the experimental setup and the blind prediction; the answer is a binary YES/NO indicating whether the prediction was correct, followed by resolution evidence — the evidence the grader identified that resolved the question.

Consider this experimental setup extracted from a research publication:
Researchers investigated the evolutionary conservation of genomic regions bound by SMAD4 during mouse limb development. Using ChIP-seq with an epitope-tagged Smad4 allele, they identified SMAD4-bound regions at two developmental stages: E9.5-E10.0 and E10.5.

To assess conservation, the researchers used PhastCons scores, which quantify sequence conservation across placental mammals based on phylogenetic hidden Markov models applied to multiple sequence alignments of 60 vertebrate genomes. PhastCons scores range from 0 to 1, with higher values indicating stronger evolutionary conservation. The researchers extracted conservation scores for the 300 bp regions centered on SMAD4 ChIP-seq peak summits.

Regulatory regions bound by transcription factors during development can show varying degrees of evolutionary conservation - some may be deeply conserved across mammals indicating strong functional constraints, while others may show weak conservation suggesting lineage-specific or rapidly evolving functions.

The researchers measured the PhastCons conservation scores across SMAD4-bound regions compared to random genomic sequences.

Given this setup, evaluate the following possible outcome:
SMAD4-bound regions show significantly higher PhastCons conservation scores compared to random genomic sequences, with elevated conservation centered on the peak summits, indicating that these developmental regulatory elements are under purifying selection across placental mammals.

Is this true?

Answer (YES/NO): YES